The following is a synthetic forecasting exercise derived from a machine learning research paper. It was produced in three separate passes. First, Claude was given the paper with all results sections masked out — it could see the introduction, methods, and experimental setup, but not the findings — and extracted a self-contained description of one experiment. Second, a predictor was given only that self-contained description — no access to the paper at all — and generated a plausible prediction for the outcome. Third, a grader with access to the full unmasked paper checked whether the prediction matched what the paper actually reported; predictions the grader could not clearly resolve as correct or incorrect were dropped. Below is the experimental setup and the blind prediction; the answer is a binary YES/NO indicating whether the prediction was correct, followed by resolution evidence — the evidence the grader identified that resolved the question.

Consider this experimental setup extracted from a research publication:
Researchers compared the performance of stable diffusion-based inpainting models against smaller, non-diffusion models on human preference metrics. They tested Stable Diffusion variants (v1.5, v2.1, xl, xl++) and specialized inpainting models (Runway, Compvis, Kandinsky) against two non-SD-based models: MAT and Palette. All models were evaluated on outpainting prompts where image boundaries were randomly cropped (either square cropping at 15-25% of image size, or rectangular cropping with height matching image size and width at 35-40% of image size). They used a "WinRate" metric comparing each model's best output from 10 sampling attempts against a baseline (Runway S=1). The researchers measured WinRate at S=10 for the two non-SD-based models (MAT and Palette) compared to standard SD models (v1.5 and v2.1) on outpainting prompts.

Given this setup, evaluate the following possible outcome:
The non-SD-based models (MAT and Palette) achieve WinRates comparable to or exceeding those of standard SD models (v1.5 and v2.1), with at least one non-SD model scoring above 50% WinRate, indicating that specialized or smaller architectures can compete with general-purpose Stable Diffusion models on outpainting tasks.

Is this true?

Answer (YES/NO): NO